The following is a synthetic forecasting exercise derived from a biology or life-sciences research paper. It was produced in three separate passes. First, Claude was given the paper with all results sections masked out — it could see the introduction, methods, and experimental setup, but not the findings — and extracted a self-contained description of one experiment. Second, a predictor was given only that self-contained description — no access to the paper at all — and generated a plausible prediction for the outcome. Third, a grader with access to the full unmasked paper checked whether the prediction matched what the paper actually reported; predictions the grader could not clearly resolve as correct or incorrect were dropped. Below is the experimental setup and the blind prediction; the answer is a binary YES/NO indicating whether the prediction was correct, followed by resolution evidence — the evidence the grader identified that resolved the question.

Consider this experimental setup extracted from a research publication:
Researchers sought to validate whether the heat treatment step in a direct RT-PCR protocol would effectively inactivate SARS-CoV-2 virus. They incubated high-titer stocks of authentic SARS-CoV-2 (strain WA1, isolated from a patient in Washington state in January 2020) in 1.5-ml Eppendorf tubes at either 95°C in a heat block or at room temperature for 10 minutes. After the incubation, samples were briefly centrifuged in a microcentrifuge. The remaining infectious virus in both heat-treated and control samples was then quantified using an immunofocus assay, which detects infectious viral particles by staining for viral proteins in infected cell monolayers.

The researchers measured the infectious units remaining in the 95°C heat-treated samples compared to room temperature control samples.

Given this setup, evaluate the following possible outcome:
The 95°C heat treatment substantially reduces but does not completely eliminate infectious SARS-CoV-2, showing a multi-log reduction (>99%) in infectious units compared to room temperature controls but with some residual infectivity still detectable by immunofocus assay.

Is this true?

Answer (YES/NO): NO